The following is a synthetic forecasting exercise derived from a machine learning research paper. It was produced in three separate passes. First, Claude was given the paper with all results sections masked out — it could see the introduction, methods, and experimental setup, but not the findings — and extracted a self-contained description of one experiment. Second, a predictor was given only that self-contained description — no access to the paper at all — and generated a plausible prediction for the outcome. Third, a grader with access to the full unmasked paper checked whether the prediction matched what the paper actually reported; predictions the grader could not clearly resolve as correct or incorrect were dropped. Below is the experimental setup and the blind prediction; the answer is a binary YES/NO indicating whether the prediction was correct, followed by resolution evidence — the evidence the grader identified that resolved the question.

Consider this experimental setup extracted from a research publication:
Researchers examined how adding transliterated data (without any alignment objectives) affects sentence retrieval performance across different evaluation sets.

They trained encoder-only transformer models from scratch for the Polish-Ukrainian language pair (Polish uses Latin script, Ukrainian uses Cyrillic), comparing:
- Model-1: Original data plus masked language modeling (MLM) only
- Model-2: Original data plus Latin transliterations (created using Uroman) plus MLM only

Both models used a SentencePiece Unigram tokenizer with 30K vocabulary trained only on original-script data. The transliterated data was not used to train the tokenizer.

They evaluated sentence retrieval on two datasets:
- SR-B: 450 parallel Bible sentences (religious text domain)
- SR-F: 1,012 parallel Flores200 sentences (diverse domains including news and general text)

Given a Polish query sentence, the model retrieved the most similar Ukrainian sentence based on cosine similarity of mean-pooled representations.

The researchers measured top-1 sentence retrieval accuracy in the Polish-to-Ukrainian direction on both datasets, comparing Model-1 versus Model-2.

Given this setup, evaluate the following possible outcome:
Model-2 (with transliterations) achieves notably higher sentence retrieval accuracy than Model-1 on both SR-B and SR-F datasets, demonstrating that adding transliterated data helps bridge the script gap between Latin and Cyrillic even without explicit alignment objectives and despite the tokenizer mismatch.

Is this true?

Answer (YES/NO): NO